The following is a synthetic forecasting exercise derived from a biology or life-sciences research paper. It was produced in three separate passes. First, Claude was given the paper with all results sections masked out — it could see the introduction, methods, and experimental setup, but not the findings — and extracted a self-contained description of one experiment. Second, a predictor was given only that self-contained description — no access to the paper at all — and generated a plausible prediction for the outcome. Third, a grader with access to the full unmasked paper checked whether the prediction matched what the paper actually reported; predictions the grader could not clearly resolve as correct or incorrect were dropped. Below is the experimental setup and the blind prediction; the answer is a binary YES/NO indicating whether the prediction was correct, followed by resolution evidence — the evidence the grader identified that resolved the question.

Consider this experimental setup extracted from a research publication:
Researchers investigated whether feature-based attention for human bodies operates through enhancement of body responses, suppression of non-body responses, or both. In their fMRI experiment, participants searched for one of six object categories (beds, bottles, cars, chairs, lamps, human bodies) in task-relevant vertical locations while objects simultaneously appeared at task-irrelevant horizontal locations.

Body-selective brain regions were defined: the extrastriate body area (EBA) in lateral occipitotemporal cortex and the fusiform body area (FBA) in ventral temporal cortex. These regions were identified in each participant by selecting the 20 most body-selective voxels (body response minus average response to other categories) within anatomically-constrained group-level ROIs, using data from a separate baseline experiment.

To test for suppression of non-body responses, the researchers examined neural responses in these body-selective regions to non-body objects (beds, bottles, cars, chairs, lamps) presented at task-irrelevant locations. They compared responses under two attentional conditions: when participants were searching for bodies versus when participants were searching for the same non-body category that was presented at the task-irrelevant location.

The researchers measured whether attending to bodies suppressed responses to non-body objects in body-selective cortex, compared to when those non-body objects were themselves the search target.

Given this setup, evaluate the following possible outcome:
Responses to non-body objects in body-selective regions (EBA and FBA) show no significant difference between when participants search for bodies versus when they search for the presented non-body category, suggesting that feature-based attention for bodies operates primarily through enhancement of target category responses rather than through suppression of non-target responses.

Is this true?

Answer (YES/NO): YES